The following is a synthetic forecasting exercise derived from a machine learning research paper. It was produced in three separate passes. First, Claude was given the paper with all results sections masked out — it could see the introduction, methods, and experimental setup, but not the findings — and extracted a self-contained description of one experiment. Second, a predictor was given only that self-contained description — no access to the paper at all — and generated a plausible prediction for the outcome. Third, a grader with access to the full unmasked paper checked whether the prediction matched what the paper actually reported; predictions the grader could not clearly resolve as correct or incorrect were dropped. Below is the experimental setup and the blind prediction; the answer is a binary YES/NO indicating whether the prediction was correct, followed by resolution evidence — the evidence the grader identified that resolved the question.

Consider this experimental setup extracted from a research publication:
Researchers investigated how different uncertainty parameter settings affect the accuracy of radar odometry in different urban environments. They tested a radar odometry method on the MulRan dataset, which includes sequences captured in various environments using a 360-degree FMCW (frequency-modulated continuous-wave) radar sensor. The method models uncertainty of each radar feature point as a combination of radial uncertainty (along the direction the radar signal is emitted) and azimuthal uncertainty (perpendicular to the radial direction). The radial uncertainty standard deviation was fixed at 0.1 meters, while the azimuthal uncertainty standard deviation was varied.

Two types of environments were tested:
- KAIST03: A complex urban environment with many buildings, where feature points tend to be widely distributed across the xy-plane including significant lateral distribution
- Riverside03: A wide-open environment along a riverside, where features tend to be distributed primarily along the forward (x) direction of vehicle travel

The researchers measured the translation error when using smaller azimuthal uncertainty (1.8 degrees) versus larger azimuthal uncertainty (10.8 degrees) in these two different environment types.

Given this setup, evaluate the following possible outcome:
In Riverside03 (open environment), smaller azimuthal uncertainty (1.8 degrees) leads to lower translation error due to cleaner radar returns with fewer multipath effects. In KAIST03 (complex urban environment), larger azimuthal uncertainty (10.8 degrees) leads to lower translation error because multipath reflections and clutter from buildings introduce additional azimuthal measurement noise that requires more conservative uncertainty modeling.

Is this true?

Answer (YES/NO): NO